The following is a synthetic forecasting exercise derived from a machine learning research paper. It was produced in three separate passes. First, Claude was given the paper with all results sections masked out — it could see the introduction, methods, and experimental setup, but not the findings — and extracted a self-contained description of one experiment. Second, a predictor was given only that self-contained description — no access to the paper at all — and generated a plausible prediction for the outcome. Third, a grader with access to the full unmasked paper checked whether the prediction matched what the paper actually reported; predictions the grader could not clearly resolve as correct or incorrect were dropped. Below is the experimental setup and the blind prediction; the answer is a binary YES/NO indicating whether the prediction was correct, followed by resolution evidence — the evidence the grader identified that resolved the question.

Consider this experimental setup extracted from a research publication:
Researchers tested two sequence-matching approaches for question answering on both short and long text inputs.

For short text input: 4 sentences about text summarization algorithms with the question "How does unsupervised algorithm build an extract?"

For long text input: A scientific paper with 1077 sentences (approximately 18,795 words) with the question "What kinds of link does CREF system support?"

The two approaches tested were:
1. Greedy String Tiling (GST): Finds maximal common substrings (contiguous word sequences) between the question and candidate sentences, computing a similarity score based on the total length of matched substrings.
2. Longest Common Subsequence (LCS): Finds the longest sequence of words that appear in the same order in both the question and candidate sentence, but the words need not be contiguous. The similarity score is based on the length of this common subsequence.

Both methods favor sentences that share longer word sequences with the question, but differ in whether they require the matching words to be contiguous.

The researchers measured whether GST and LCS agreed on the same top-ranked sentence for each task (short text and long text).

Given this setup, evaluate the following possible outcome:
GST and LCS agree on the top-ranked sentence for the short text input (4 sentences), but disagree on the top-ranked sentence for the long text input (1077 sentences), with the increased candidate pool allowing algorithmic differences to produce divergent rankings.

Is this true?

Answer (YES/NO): NO